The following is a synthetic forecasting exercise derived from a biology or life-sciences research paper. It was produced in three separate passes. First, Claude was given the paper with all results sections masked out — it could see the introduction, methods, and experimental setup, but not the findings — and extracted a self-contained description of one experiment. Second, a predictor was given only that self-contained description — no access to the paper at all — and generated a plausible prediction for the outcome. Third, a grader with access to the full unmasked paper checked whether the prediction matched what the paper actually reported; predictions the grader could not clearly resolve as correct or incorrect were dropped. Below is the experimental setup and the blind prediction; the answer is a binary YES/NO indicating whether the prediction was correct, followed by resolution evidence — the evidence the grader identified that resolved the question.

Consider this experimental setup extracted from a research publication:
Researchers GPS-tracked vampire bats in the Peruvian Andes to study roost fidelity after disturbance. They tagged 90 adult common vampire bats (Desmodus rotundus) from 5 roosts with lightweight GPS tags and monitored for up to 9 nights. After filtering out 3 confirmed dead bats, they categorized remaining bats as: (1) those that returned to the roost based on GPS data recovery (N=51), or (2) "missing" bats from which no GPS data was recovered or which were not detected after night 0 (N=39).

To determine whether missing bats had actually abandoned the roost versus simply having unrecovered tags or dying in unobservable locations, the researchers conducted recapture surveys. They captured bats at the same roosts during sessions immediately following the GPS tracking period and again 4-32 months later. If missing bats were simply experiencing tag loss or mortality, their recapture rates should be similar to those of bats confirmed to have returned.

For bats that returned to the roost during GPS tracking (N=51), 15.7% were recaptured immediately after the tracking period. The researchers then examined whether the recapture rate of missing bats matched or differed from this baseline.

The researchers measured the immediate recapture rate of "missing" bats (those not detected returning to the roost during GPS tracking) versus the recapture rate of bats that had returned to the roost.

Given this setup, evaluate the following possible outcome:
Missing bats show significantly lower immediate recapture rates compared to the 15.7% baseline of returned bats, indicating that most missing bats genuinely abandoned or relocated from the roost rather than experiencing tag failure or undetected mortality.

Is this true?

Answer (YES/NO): YES